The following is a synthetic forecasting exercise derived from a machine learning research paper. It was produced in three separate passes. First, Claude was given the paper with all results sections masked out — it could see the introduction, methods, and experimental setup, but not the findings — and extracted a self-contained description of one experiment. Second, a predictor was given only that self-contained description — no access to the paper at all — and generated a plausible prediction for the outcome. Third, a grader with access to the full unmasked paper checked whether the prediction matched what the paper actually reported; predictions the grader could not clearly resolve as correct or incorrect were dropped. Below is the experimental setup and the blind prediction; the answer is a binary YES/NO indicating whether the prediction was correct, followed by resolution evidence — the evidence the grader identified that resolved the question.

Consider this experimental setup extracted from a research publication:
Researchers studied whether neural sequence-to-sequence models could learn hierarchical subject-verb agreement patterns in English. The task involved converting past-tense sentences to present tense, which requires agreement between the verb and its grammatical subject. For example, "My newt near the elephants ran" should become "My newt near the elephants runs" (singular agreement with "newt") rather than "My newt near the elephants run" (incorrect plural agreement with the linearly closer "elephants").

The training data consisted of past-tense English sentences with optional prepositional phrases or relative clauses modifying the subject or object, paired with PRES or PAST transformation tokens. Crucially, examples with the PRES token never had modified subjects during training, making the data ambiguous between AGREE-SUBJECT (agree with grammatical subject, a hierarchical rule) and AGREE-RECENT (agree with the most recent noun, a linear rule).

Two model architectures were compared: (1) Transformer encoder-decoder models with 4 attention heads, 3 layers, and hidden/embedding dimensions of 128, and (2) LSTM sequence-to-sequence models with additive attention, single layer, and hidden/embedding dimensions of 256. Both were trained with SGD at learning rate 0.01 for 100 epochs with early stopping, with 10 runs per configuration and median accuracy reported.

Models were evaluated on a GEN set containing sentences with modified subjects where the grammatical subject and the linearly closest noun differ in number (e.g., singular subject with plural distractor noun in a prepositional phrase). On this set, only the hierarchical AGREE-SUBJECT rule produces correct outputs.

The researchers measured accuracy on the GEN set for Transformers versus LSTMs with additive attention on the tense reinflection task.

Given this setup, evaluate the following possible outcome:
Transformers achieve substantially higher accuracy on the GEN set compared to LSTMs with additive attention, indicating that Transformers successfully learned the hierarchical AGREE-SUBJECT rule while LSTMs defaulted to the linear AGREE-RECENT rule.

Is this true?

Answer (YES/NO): NO